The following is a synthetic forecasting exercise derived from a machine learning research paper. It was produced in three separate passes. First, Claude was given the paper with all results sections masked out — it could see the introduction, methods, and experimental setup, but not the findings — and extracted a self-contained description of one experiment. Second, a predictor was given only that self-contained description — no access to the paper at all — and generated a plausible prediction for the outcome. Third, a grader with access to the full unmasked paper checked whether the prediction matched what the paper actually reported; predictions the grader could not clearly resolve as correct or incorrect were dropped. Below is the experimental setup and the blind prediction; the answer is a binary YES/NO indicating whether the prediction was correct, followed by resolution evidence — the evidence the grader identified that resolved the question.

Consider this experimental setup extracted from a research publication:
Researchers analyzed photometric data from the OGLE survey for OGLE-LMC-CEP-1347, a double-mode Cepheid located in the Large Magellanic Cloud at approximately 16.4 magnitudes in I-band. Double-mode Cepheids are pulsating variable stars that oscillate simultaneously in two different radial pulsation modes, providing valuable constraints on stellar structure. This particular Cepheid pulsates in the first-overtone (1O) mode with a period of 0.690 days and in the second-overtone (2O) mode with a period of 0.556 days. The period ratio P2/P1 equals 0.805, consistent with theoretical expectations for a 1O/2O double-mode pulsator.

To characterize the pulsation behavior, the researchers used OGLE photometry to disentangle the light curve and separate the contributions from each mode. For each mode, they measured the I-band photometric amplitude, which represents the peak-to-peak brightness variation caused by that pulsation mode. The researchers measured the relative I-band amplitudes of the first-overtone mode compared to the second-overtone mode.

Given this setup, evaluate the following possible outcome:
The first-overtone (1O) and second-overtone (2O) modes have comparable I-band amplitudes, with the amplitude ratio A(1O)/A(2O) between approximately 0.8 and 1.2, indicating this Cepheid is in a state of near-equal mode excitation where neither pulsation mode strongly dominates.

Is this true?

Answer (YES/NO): NO